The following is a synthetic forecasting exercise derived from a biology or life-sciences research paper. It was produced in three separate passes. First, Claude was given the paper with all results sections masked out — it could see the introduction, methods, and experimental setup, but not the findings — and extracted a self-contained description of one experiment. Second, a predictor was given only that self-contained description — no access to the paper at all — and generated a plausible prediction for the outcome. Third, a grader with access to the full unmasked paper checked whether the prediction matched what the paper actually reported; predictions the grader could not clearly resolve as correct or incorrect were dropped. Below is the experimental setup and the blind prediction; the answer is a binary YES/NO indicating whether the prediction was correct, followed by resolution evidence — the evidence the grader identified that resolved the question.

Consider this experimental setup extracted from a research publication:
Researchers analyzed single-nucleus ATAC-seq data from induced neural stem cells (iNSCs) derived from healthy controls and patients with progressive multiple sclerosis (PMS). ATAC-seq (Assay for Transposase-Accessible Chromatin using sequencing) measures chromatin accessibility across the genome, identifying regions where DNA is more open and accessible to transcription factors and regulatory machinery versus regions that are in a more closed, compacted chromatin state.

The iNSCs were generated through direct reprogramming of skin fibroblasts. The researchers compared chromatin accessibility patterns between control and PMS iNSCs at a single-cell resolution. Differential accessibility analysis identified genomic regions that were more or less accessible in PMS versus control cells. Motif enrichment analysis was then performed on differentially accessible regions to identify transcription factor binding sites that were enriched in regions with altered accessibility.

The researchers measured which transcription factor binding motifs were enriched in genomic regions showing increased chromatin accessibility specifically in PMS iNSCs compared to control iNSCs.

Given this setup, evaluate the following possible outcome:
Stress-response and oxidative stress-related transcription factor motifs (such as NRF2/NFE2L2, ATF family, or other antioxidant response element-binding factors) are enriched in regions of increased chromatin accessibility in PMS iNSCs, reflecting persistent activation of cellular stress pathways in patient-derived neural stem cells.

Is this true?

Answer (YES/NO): NO